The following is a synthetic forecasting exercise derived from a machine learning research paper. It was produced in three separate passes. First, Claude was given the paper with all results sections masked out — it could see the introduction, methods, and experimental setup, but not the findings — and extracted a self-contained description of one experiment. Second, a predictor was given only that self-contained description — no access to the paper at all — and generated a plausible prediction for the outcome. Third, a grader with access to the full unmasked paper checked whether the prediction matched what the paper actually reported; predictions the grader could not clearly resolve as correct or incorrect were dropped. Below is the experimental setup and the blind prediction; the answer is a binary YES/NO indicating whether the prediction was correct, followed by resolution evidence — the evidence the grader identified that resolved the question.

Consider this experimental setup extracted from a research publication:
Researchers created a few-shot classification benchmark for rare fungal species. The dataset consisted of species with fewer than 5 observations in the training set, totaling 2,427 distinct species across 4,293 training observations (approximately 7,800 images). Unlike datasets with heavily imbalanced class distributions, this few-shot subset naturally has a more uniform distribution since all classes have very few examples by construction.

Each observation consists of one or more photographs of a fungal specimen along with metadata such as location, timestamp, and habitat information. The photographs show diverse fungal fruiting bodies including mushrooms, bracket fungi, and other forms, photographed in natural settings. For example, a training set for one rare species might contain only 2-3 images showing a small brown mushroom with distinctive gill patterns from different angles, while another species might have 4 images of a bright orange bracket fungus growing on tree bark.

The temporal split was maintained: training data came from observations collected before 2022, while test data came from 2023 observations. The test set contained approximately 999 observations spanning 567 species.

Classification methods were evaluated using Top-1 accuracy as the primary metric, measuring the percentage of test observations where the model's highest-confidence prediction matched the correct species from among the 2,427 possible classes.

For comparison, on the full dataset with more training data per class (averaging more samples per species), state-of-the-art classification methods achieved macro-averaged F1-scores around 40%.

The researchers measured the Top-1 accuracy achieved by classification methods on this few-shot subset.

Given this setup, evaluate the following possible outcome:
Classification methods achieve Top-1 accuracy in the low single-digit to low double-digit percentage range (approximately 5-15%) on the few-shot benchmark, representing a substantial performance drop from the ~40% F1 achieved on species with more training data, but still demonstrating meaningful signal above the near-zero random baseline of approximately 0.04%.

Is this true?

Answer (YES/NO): NO